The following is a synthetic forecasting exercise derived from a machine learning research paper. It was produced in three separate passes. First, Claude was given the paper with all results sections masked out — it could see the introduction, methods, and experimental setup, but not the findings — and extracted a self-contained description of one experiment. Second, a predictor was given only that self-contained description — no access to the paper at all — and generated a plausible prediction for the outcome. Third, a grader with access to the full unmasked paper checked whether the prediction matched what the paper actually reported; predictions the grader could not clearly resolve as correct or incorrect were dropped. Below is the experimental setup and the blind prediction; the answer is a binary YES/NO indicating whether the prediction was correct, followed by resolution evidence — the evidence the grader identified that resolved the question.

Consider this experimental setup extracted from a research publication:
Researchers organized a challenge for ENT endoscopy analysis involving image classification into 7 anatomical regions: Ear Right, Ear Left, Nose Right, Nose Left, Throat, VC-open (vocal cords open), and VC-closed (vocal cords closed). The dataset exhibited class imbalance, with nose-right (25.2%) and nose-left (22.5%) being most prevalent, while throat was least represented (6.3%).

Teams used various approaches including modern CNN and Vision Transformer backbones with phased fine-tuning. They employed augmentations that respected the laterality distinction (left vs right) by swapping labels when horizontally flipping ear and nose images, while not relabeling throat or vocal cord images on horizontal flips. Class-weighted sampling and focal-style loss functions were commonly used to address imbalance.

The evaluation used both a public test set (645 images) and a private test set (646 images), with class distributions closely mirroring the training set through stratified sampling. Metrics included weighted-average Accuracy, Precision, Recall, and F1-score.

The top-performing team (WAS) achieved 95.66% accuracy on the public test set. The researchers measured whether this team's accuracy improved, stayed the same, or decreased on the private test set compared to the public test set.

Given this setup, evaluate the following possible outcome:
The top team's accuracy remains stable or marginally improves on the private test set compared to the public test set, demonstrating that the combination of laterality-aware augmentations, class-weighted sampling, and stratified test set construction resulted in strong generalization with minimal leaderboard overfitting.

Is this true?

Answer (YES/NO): YES